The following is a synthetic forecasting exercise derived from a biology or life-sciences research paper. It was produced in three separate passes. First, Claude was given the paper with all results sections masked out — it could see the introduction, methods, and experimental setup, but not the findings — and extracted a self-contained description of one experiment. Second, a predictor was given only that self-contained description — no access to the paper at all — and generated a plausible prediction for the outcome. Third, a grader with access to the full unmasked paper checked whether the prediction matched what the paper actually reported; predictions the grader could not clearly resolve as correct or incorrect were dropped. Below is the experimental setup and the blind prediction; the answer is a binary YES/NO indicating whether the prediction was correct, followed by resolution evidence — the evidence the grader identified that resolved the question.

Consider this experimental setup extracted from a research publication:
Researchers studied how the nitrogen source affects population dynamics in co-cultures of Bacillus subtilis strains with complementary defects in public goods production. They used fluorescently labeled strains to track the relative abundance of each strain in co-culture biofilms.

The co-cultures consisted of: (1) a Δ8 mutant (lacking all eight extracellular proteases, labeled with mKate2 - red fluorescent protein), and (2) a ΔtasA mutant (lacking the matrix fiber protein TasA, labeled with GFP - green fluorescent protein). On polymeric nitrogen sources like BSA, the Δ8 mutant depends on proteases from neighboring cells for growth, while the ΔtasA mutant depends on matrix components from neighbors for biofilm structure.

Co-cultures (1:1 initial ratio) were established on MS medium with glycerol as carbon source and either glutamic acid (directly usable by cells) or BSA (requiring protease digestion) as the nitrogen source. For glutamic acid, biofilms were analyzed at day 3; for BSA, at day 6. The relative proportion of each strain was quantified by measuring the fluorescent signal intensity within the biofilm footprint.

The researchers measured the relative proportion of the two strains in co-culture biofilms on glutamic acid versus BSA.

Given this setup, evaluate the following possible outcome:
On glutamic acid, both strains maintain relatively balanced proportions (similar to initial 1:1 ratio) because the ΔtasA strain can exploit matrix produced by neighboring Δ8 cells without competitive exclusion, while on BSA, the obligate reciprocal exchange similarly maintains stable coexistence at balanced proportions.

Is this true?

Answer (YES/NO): NO